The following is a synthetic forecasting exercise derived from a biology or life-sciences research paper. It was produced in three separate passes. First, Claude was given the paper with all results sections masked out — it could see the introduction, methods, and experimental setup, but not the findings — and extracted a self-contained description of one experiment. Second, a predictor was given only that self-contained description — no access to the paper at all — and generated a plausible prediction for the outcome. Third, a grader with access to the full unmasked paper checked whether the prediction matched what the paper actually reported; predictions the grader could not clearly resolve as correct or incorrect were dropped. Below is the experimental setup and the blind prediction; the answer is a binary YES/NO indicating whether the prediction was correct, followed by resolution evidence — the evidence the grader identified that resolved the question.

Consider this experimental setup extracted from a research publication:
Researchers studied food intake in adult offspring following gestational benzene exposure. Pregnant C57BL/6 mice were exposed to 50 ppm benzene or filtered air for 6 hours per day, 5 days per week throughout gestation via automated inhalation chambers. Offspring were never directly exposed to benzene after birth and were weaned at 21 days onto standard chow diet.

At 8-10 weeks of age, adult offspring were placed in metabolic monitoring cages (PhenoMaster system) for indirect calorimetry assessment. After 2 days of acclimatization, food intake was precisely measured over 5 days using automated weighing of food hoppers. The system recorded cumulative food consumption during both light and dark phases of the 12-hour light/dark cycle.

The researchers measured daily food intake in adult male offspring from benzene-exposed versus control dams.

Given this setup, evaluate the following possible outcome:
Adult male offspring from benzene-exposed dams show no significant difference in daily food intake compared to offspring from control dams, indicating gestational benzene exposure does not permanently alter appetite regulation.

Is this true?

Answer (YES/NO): YES